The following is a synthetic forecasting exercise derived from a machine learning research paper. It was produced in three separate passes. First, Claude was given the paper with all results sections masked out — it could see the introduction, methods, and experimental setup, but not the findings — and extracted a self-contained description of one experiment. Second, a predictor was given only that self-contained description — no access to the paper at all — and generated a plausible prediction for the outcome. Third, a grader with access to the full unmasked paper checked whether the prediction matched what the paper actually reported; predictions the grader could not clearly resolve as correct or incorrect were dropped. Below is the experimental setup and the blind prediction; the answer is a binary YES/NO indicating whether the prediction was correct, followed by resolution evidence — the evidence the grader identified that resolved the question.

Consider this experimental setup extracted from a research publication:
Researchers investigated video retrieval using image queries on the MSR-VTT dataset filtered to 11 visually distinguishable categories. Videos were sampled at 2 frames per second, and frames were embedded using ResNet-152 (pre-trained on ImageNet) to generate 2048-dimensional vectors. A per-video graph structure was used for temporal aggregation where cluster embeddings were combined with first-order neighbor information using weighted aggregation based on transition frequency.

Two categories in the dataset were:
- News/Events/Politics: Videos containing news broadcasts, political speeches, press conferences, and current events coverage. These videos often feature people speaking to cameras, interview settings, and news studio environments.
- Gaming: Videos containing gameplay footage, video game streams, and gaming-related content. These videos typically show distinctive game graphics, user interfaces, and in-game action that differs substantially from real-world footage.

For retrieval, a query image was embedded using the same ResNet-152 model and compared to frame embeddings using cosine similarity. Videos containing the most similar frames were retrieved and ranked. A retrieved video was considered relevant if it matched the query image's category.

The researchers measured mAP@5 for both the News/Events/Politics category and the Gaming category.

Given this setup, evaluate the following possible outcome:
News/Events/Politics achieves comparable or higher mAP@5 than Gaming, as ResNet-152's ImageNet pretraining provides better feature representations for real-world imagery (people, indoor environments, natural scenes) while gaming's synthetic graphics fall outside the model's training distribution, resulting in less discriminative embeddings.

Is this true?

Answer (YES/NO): YES